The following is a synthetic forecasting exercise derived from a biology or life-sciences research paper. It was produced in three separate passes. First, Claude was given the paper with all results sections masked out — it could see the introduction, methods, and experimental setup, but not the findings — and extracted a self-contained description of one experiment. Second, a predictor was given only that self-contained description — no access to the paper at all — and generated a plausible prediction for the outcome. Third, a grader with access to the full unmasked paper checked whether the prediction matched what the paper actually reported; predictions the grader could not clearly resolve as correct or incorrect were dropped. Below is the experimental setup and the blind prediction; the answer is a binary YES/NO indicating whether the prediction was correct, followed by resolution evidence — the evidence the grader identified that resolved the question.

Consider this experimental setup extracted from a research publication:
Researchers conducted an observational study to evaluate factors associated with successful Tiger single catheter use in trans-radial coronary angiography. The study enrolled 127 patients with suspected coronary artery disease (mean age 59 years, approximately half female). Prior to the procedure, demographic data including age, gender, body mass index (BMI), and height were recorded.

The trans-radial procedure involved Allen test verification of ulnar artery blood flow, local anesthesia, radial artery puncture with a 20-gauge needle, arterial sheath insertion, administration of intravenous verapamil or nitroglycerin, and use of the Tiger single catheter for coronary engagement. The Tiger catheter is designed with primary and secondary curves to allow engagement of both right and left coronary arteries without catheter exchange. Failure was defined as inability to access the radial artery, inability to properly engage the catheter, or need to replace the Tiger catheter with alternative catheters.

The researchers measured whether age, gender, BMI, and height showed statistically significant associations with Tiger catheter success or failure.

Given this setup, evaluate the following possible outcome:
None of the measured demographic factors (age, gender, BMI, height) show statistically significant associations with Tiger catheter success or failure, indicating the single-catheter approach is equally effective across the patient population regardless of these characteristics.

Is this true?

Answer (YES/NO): YES